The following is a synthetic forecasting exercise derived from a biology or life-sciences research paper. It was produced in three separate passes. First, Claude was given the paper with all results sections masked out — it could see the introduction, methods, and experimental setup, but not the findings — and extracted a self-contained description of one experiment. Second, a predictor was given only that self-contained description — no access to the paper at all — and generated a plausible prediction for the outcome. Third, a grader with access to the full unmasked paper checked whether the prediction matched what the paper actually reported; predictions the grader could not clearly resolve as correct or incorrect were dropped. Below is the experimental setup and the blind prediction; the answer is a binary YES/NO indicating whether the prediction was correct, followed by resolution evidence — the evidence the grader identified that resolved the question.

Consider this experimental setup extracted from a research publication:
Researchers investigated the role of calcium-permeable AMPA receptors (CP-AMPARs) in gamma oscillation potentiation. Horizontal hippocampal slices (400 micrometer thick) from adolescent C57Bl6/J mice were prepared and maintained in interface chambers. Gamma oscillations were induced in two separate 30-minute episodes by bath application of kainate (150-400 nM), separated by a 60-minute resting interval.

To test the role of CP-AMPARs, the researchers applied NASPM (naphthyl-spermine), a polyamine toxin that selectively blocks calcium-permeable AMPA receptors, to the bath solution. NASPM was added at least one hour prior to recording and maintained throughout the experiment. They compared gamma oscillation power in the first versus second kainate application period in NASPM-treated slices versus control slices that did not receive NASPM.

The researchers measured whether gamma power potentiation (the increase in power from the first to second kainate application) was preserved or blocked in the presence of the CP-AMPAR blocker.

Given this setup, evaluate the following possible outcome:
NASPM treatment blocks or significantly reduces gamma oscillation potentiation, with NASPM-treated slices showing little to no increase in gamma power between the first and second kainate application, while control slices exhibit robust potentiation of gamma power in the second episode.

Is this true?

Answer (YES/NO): YES